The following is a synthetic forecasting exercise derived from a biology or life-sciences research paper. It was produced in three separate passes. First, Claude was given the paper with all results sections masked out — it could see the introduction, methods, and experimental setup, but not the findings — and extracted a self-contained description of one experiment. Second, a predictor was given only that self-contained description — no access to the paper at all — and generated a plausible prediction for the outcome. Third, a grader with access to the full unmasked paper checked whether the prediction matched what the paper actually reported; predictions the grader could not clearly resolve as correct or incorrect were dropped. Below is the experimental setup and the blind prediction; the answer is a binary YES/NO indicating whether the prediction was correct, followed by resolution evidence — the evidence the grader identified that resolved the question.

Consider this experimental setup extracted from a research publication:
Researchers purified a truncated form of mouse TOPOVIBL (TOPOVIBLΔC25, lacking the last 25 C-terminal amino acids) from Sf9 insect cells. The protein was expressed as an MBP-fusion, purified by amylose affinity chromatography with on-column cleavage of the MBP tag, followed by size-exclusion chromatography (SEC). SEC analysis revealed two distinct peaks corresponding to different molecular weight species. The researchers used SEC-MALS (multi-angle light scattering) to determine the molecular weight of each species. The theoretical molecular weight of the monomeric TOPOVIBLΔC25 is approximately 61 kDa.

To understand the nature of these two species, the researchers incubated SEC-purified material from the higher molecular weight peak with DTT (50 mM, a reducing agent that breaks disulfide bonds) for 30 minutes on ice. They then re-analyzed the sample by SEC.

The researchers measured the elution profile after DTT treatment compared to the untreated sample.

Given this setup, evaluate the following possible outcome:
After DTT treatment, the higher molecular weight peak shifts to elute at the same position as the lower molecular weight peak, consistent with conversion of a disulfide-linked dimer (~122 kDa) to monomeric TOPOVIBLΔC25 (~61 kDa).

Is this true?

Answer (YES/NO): YES